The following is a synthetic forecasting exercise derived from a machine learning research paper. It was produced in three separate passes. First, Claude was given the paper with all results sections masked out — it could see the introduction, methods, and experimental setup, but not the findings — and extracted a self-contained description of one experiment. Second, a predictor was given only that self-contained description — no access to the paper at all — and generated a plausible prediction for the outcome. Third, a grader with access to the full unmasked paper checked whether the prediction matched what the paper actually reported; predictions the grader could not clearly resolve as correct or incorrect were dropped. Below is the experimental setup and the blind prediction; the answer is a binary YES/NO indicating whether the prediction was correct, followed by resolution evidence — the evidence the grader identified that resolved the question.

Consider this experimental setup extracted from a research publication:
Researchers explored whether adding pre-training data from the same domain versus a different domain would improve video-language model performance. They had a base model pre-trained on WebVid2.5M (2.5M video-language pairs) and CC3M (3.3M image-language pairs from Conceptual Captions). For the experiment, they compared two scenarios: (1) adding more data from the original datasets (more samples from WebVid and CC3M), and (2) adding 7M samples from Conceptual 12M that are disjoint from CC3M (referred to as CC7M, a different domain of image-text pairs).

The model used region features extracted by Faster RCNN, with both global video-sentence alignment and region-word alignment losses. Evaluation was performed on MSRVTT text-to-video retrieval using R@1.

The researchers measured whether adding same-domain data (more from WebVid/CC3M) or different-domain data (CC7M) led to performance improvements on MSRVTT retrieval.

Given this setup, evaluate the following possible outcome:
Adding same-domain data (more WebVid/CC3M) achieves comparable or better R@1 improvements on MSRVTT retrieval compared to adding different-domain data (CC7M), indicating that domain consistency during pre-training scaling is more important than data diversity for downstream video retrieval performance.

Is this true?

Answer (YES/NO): NO